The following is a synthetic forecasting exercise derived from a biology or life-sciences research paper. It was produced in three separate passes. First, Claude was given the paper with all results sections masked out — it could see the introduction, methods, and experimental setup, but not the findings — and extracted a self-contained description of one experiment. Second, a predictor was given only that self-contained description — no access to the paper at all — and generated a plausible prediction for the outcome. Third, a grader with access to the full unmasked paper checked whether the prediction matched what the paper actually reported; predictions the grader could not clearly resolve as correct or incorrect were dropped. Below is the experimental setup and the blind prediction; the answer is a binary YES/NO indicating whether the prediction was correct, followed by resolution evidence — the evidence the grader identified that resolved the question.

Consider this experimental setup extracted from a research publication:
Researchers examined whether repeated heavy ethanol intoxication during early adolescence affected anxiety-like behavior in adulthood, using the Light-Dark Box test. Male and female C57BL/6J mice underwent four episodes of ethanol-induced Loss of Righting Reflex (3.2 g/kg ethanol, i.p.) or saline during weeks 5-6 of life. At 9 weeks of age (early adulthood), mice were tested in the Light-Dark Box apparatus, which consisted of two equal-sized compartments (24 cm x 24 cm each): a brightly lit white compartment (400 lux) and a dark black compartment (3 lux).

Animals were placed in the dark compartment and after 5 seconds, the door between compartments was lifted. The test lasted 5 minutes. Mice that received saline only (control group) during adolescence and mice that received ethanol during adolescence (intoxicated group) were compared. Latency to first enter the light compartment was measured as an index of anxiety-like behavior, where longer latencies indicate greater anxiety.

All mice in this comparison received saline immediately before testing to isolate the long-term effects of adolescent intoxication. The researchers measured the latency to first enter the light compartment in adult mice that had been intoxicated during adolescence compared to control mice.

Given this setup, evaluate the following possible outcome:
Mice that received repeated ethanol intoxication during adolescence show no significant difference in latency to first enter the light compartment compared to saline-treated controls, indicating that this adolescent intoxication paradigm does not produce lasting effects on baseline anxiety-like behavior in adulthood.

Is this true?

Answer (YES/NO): NO